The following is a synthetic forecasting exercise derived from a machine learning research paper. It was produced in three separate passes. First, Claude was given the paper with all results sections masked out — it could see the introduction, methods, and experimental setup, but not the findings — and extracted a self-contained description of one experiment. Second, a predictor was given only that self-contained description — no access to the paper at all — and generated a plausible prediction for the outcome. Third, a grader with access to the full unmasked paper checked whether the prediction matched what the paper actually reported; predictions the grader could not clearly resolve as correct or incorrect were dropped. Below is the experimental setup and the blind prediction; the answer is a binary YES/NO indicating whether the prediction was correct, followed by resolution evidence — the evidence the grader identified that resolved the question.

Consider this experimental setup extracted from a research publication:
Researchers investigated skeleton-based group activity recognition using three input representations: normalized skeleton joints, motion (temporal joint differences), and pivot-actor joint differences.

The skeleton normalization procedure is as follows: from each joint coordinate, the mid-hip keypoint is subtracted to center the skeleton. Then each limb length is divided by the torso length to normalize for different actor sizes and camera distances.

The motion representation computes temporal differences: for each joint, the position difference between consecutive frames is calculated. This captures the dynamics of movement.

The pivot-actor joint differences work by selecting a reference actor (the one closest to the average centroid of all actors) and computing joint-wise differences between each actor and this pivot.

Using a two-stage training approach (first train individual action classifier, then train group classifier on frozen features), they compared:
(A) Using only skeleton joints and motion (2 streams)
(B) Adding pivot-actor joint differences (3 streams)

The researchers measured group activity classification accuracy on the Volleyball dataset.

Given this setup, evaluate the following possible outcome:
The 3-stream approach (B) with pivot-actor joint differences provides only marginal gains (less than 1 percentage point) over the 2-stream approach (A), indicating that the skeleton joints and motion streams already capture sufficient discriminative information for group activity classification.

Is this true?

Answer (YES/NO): NO